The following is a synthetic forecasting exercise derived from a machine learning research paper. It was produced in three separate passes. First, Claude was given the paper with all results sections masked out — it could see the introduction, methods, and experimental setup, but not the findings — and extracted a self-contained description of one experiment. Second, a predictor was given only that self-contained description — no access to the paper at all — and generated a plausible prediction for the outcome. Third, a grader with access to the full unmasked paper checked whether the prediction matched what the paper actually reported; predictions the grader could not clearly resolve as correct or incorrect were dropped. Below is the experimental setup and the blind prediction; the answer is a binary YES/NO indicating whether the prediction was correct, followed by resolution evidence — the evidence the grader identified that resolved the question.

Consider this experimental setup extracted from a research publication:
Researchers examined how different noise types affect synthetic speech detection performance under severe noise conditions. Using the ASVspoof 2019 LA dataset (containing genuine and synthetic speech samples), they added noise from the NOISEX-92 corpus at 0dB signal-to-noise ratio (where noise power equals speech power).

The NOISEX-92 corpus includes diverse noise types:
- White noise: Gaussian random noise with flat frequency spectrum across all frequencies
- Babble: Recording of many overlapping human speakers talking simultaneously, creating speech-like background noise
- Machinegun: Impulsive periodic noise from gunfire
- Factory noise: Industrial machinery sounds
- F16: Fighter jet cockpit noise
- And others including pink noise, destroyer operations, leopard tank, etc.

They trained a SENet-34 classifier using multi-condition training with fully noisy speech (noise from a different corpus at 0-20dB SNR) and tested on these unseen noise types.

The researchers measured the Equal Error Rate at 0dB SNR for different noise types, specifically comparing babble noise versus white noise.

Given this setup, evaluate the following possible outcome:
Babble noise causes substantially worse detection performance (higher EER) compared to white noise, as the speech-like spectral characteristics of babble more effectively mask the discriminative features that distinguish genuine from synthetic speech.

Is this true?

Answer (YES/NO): YES